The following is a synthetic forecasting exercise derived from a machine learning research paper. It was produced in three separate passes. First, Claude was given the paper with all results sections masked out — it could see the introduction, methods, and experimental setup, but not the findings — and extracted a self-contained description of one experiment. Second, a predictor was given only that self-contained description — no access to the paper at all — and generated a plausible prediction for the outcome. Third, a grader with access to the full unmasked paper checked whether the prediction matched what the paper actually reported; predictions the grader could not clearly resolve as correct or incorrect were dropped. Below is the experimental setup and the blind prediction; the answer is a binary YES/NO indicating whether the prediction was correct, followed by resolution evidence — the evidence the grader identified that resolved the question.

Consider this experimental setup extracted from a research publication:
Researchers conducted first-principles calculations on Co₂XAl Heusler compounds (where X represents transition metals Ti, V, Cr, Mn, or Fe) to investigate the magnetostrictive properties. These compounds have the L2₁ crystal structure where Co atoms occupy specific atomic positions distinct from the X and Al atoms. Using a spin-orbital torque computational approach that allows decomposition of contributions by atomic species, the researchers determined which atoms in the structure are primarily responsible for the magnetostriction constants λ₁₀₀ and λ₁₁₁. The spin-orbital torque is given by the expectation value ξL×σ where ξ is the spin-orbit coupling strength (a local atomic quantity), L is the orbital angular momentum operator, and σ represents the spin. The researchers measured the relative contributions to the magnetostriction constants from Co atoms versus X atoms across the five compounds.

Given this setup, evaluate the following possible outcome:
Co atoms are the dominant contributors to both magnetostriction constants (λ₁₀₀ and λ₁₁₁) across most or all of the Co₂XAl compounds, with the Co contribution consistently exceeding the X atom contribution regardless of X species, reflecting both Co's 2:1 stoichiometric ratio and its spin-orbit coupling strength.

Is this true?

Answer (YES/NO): YES